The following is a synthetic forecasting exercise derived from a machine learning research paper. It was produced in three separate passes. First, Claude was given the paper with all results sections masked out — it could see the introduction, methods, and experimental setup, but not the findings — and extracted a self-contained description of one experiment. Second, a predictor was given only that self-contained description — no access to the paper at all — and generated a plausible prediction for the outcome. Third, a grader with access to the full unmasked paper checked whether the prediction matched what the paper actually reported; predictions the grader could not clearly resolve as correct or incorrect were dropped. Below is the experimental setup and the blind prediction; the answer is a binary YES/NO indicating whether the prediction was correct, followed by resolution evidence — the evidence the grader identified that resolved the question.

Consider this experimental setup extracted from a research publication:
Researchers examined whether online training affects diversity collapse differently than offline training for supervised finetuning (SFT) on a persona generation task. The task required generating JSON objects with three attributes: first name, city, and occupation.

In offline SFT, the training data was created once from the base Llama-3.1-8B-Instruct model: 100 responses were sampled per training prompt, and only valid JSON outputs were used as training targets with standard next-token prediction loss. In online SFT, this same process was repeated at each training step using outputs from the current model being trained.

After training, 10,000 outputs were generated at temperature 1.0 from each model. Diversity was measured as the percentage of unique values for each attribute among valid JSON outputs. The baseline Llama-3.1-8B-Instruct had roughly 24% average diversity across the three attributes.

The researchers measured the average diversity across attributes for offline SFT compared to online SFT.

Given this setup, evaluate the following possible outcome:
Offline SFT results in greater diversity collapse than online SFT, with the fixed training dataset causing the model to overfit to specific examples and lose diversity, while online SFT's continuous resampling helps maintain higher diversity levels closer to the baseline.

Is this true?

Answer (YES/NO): NO